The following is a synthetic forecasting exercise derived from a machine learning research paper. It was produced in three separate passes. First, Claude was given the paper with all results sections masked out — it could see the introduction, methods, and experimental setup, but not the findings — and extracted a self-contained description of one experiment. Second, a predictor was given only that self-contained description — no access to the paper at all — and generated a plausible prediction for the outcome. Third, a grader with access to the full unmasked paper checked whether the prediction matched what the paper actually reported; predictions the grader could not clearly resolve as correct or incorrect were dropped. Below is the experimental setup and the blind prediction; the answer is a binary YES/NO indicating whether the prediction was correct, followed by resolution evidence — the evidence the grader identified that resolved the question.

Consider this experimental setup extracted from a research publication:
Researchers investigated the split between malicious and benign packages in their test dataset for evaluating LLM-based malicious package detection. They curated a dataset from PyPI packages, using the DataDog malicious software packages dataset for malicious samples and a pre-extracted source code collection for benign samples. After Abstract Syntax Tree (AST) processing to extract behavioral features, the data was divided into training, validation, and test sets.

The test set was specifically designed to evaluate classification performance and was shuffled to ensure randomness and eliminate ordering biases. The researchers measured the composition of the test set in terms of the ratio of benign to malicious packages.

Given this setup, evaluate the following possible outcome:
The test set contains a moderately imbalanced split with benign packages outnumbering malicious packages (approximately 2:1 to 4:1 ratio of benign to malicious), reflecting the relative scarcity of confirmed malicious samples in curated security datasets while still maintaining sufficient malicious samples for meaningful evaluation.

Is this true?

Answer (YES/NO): YES